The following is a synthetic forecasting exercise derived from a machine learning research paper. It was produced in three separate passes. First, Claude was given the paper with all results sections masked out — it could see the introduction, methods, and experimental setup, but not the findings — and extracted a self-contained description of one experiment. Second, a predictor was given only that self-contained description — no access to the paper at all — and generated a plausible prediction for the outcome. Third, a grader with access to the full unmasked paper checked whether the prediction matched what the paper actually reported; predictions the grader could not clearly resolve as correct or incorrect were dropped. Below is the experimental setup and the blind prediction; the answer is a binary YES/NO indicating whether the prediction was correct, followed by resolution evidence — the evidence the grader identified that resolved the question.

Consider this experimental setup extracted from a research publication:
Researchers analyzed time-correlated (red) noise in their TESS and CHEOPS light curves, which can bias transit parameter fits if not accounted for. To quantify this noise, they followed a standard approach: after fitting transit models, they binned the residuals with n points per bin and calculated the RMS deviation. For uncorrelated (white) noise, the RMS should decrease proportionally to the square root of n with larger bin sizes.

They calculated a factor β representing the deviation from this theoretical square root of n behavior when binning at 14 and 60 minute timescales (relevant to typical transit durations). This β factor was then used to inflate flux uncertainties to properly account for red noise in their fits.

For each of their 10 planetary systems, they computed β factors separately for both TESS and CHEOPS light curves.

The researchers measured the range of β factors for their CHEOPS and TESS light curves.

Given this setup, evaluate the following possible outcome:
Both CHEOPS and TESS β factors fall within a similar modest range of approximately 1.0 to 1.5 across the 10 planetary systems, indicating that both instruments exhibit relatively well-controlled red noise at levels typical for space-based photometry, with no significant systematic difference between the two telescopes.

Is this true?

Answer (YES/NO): NO